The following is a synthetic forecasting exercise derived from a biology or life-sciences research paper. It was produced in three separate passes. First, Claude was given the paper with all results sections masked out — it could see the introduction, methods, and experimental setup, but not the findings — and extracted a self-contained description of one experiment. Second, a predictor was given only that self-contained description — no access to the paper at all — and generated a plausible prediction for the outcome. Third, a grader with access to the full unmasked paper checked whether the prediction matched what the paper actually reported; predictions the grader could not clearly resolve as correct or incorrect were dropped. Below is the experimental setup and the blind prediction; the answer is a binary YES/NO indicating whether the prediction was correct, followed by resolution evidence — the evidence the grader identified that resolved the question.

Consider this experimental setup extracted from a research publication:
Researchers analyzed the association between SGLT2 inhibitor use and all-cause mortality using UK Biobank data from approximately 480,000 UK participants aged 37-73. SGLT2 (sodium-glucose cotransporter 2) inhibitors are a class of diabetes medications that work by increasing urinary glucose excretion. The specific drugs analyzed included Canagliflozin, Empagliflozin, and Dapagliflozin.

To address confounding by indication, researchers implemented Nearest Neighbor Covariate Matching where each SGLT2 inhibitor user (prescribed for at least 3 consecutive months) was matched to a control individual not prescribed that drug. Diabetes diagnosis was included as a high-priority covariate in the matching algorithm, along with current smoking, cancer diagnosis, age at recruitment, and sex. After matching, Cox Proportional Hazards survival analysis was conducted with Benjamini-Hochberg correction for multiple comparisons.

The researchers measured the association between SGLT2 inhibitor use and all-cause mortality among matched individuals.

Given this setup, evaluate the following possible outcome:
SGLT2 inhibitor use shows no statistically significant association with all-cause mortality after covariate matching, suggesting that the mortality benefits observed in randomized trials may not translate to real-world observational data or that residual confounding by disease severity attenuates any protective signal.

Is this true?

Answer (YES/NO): NO